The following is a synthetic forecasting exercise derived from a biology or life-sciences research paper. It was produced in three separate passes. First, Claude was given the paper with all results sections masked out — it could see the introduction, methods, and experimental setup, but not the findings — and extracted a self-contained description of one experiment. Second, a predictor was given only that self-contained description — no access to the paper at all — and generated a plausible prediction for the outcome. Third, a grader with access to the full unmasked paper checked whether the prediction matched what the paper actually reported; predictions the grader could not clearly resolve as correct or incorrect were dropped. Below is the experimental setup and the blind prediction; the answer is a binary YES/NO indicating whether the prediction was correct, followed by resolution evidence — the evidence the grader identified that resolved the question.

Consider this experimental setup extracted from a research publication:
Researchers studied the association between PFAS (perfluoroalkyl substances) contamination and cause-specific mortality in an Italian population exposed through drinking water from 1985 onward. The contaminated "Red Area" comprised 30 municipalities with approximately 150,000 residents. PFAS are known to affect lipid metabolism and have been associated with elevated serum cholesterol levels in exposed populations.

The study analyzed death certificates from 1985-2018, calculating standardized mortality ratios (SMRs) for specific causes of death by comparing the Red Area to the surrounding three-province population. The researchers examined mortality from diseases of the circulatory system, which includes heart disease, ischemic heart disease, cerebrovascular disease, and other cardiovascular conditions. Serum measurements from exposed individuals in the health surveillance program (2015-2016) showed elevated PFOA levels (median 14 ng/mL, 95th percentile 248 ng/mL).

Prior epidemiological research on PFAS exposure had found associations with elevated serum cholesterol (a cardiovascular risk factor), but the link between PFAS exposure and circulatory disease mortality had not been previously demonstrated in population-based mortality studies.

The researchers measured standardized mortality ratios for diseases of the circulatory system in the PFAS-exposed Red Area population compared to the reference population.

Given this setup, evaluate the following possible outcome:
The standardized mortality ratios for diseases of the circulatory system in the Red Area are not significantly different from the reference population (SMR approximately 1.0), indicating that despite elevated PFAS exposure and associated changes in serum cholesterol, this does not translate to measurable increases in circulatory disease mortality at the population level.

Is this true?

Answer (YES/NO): NO